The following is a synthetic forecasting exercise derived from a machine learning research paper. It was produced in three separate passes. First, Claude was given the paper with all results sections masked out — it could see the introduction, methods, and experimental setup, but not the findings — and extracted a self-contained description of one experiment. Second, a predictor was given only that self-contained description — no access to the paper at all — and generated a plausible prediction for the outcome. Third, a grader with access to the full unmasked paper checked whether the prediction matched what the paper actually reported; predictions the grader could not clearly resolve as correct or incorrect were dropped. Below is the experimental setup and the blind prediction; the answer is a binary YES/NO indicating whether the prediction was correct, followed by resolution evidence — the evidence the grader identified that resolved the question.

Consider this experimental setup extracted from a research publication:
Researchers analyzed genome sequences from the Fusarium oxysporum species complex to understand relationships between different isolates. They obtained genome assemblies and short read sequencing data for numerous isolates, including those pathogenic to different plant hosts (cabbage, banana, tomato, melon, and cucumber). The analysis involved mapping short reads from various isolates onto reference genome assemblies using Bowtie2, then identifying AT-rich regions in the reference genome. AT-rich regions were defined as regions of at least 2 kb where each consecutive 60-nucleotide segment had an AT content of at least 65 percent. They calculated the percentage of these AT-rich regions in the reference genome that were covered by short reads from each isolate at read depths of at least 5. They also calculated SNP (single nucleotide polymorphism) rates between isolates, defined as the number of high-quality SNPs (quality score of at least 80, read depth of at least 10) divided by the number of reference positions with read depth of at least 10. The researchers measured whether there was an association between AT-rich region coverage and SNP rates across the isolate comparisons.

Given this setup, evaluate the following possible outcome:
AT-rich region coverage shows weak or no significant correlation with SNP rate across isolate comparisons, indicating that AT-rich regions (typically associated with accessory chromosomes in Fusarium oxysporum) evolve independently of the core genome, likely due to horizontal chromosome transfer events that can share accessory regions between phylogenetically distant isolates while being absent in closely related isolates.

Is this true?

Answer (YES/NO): NO